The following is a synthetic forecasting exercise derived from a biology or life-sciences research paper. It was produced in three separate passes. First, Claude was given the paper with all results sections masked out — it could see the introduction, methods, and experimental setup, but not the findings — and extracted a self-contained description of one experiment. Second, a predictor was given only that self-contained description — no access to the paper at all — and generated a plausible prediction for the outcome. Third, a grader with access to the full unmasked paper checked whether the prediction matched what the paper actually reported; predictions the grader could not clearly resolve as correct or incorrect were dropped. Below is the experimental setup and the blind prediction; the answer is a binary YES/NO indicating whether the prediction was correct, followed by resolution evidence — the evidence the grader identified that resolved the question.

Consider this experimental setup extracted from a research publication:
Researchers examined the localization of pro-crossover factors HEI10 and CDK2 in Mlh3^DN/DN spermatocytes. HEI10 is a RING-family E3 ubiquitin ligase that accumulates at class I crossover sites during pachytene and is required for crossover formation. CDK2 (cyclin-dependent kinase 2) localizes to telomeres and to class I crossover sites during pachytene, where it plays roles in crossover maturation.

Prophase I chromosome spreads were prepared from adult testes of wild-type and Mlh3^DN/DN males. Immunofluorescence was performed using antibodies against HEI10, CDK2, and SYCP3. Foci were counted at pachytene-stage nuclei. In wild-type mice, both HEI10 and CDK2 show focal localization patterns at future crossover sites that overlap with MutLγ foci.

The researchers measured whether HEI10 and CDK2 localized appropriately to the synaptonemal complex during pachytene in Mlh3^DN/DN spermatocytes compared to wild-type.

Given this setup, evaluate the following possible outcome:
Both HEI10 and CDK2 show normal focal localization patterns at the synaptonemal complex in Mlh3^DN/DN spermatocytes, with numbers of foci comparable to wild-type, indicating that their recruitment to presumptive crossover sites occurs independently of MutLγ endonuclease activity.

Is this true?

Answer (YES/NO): YES